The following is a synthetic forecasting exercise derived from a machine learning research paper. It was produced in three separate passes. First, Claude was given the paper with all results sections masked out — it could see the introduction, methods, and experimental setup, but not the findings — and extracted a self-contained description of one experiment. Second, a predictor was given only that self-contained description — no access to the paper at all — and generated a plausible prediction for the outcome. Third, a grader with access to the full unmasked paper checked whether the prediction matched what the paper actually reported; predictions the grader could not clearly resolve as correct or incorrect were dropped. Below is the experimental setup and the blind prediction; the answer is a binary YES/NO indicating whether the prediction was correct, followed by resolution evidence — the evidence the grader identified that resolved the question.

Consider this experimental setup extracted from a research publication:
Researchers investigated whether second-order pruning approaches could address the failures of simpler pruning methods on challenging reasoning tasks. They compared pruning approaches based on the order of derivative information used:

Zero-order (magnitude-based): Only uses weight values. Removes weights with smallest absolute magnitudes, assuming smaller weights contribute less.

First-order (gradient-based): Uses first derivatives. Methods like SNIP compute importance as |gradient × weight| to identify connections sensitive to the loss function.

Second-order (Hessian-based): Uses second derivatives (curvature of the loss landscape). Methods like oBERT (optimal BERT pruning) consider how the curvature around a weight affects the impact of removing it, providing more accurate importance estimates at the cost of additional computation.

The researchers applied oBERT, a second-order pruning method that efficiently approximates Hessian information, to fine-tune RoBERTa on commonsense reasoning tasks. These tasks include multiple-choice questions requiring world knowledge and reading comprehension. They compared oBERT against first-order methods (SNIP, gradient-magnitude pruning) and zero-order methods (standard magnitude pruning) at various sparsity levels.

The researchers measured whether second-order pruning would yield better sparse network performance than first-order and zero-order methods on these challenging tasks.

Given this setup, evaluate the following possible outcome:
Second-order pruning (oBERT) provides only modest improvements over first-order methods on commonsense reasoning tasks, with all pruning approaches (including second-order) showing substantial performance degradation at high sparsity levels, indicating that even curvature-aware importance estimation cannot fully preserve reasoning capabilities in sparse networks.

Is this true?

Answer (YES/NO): YES